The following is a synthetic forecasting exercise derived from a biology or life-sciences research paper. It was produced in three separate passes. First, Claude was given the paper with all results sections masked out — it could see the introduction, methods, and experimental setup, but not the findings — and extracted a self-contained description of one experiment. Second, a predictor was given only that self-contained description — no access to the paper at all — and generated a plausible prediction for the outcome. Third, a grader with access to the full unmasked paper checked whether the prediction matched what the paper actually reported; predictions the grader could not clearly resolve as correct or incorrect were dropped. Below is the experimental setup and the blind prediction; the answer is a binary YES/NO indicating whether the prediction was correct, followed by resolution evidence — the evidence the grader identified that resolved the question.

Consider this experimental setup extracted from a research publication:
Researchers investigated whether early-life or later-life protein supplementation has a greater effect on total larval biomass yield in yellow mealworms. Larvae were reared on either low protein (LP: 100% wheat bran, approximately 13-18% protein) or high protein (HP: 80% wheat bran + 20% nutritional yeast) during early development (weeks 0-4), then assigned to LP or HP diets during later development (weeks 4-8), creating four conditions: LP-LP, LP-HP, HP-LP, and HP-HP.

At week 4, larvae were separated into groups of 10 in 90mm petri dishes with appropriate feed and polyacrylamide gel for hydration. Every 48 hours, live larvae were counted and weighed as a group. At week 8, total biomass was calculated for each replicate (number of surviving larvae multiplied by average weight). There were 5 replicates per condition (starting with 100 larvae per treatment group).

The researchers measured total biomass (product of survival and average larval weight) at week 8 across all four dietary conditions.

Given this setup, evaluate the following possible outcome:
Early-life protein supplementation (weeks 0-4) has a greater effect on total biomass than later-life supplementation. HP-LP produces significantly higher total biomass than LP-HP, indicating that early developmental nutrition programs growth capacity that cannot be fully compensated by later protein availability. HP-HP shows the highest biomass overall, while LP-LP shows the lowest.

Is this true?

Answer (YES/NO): YES